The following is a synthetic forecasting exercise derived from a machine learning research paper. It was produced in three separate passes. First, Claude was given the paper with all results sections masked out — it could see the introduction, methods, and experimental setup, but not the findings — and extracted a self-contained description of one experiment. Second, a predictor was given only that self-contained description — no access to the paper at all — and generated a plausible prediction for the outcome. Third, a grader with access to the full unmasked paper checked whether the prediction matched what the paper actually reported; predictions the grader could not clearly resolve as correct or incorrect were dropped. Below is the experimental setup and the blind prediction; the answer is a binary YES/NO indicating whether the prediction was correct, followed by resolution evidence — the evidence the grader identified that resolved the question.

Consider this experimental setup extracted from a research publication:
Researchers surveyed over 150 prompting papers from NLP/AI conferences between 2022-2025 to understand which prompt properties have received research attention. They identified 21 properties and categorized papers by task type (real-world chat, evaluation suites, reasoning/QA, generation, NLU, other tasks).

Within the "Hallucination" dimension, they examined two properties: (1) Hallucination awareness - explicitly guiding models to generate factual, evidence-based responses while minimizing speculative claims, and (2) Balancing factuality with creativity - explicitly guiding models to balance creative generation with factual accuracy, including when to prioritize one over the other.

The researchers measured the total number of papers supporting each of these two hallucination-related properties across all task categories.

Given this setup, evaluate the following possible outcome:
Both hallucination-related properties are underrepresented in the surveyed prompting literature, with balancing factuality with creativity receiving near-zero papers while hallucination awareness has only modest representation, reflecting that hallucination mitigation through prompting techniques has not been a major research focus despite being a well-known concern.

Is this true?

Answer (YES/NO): YES